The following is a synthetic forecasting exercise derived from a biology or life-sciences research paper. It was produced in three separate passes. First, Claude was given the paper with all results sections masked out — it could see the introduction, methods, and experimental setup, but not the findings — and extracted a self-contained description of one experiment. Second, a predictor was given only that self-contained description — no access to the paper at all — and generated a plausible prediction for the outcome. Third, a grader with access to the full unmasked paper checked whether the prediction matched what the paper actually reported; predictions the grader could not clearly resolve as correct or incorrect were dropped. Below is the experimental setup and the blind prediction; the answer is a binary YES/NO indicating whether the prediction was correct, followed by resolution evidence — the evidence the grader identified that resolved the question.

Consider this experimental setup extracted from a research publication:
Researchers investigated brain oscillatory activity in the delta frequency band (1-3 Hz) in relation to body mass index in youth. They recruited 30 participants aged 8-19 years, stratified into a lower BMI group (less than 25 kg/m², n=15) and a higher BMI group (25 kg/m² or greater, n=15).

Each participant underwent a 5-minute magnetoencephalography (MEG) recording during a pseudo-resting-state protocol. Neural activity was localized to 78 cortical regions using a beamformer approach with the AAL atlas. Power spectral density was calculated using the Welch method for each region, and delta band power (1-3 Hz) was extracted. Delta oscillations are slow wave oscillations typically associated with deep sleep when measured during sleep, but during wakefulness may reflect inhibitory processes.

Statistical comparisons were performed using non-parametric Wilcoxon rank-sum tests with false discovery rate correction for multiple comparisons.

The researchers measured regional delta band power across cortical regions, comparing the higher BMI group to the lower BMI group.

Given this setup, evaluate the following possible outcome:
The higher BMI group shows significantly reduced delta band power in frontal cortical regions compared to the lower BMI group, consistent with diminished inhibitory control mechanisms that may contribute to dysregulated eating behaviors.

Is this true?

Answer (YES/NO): NO